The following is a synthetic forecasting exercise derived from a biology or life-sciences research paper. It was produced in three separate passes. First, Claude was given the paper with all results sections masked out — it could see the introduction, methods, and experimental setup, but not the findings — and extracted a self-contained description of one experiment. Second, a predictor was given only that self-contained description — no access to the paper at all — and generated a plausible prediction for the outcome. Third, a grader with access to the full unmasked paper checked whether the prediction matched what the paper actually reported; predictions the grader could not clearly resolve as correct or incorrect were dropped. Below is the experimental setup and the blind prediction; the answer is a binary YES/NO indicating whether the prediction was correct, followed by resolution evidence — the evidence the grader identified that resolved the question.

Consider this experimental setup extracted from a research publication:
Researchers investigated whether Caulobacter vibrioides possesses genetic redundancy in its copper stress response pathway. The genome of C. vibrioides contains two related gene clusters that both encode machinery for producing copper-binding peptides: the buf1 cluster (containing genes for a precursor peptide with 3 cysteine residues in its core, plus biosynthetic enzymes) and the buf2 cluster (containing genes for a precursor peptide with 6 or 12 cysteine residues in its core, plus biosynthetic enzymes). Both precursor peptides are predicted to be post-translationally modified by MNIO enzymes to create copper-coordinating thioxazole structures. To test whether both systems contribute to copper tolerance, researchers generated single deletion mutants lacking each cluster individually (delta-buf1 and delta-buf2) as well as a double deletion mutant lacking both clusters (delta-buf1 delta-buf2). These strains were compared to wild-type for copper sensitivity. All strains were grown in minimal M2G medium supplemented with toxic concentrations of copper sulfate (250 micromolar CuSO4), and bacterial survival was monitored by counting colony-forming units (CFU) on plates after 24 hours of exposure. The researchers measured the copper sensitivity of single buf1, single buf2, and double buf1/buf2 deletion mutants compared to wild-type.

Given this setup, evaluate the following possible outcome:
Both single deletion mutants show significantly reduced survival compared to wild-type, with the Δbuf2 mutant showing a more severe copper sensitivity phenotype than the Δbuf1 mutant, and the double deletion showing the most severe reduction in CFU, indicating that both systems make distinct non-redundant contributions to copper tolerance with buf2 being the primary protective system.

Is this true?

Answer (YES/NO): NO